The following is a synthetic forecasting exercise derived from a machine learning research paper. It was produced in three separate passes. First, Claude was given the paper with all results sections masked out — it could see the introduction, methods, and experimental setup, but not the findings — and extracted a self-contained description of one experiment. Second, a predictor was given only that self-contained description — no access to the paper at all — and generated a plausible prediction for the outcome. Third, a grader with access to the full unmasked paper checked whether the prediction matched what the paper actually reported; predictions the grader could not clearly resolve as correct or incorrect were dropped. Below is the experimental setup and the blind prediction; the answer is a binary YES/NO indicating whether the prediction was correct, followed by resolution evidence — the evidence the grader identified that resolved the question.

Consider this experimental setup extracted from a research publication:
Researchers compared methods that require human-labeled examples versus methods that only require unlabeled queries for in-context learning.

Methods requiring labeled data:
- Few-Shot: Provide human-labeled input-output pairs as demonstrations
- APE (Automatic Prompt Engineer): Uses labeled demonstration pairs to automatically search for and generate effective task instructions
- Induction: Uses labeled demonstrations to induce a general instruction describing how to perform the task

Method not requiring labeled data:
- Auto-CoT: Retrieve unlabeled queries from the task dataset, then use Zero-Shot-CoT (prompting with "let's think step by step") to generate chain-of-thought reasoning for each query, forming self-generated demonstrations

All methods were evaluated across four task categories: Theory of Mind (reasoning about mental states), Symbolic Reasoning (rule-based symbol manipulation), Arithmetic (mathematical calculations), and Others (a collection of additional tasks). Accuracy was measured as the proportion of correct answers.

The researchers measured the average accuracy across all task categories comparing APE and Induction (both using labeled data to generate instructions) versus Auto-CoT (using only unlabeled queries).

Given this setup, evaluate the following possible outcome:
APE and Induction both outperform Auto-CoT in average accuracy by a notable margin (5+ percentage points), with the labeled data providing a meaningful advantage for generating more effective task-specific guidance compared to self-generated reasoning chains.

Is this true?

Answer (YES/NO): NO